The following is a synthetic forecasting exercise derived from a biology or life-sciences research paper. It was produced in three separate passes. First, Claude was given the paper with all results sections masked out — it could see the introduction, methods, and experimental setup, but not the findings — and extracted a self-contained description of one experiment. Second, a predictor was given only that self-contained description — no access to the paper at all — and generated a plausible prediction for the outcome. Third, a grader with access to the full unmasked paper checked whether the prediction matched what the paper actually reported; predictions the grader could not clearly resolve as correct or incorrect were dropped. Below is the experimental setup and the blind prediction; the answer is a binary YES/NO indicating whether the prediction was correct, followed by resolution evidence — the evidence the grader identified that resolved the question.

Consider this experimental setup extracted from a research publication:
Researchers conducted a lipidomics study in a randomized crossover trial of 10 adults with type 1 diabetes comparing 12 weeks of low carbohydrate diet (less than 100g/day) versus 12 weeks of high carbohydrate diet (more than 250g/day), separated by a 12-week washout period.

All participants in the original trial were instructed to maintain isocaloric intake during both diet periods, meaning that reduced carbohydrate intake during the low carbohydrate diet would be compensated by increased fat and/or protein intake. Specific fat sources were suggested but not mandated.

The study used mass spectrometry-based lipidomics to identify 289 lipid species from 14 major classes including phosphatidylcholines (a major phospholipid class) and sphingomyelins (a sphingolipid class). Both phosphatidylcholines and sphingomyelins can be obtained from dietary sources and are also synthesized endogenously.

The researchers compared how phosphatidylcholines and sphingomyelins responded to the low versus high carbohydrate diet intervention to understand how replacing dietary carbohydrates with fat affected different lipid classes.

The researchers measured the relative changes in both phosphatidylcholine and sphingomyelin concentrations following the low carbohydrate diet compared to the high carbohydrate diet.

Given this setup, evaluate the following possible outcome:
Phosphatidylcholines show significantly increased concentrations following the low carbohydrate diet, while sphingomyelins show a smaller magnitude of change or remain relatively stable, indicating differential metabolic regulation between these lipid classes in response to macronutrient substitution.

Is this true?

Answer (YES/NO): NO